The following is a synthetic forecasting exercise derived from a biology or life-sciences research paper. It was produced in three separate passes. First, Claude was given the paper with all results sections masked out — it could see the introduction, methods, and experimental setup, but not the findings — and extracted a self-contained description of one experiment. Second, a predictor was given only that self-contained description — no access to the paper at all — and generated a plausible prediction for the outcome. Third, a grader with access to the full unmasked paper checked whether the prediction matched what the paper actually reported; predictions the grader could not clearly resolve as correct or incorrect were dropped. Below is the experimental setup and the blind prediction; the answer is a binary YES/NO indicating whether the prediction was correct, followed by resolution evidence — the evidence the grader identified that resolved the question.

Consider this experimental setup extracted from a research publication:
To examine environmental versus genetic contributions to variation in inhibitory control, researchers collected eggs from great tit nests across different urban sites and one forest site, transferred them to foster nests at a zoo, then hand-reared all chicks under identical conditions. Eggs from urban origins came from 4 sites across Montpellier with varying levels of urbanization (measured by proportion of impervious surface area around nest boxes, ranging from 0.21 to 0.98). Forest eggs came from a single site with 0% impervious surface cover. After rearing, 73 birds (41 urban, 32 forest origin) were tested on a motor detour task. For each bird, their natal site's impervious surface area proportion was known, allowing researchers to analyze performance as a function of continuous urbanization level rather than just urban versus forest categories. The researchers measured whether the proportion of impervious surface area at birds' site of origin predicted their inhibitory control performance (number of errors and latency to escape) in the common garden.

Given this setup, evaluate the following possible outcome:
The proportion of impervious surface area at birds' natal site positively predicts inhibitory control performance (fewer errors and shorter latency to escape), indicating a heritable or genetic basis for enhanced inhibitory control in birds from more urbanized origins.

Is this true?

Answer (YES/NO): NO